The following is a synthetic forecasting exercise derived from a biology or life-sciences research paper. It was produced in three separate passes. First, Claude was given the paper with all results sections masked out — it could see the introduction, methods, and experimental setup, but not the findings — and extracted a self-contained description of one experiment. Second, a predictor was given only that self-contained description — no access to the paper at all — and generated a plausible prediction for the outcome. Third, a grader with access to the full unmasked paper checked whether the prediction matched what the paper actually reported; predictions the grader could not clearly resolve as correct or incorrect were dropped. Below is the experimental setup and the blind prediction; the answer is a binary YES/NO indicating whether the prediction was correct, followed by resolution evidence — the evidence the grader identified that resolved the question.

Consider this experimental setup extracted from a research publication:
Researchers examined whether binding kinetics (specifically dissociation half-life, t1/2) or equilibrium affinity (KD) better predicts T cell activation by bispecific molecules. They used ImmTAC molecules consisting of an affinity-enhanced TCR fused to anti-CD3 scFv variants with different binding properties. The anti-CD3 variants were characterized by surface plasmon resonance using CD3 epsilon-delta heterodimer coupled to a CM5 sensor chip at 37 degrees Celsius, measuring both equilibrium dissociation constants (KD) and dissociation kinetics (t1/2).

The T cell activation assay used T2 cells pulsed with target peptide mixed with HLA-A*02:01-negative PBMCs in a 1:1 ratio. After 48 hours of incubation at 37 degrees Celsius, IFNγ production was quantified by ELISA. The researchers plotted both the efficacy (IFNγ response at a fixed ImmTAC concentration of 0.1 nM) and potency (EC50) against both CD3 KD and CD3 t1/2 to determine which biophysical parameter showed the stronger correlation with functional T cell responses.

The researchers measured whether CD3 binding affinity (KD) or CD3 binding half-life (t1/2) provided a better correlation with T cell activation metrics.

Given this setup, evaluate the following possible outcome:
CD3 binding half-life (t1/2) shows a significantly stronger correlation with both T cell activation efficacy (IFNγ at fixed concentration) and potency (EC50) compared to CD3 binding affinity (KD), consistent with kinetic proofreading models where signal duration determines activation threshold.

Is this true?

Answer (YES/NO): YES